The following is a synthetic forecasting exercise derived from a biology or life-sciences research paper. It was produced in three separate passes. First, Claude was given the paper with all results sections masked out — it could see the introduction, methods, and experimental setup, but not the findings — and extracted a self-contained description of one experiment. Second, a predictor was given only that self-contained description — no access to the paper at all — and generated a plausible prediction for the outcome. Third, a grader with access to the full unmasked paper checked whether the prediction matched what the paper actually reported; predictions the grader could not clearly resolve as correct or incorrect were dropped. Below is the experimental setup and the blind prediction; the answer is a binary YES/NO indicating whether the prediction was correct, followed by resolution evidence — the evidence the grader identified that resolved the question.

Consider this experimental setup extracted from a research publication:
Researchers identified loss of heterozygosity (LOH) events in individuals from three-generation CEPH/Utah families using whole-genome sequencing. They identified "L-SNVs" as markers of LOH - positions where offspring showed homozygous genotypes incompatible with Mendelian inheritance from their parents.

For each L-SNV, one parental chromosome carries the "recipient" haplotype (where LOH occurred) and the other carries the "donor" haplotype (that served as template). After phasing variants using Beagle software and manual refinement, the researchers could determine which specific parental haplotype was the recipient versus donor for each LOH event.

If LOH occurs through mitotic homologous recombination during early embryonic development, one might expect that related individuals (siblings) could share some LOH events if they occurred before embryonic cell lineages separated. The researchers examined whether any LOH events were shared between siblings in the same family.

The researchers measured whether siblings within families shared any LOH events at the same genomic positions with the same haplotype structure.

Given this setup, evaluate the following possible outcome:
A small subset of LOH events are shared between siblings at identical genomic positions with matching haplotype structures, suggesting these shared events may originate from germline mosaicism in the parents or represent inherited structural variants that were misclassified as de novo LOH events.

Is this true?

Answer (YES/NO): NO